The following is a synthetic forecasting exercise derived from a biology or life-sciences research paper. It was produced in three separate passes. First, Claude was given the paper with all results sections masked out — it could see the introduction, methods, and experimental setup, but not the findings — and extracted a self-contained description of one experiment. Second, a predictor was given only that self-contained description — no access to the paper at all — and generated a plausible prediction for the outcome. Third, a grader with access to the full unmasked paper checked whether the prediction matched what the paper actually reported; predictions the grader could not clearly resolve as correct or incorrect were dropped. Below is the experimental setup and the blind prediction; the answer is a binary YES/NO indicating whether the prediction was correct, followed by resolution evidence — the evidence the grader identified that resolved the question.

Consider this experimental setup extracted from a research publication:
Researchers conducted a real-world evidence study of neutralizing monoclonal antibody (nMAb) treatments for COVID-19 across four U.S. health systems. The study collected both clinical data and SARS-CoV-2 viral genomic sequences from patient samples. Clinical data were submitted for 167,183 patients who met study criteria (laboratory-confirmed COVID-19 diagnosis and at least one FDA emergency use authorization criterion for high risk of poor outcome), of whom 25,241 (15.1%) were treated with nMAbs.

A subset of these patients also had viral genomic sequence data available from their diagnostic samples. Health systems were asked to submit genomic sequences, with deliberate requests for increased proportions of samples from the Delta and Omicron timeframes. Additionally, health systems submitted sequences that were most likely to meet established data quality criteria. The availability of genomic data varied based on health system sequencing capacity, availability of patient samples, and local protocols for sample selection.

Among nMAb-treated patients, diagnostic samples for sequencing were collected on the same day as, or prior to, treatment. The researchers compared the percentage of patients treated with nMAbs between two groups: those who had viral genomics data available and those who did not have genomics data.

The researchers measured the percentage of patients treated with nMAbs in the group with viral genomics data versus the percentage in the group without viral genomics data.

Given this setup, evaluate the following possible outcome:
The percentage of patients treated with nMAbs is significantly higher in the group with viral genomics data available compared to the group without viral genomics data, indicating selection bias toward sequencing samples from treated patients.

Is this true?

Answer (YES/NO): YES